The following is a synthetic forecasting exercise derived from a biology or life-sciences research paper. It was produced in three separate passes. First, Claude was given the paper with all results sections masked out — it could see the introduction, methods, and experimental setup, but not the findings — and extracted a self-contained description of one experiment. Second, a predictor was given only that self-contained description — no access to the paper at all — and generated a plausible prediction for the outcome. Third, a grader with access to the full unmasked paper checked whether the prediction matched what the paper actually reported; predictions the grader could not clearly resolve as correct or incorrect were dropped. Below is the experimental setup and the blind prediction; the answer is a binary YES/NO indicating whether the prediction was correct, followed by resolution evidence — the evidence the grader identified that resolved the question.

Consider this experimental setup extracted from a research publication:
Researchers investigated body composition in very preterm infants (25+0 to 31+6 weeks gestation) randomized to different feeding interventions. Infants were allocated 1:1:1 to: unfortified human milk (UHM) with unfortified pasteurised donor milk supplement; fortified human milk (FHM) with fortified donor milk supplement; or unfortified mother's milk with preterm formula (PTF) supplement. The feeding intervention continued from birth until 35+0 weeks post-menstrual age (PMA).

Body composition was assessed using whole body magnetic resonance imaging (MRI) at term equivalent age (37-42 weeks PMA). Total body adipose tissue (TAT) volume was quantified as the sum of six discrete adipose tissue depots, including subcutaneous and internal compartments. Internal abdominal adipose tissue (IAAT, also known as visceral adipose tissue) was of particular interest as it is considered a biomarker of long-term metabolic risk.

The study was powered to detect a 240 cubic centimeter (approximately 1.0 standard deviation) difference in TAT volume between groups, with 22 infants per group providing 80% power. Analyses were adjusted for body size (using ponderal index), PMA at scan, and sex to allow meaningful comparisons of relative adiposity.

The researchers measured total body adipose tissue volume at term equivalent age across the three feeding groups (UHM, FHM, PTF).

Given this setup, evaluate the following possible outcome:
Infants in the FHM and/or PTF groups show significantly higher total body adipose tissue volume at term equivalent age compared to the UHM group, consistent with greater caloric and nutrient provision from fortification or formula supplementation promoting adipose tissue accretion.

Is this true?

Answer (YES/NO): NO